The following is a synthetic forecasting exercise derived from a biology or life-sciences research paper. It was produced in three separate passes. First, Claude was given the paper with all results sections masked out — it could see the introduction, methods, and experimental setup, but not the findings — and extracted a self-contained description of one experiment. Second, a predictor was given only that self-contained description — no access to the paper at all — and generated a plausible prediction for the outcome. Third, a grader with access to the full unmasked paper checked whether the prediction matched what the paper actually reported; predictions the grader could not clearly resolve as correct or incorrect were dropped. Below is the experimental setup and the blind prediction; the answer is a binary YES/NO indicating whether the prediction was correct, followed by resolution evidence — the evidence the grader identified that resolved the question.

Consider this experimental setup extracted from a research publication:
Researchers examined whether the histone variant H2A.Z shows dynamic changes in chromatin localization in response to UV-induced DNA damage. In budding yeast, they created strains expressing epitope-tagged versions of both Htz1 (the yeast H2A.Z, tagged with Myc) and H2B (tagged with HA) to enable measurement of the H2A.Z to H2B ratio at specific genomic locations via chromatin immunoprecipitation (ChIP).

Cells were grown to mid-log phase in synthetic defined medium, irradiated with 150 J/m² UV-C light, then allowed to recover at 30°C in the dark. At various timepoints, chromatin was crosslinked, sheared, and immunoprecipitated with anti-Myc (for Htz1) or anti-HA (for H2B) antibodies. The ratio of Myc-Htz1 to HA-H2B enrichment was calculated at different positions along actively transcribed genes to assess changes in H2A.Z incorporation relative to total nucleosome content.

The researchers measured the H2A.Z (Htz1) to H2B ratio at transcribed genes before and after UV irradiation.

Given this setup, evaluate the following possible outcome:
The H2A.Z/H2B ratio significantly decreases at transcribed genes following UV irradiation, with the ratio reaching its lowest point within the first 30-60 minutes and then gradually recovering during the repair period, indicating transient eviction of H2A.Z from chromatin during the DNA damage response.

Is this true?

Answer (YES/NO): NO